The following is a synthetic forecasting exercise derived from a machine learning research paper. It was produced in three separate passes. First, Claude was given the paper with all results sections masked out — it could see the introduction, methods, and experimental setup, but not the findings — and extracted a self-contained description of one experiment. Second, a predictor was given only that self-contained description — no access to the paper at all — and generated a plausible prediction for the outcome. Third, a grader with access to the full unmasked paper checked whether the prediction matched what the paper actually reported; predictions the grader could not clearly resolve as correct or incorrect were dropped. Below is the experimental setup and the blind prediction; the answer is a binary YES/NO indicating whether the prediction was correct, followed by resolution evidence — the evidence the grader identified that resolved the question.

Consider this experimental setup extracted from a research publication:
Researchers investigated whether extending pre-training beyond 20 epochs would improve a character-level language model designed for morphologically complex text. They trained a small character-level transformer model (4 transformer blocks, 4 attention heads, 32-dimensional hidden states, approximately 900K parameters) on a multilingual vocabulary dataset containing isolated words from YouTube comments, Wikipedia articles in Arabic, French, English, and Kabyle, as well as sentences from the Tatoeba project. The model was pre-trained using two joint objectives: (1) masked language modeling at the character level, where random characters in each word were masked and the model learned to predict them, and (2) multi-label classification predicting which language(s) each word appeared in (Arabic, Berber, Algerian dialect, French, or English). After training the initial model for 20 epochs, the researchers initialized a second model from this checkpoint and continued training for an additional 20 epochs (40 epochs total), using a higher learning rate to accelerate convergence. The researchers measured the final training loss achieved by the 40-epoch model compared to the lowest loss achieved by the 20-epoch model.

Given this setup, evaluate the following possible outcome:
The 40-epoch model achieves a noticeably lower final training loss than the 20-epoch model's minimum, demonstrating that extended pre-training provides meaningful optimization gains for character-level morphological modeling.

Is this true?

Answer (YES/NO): NO